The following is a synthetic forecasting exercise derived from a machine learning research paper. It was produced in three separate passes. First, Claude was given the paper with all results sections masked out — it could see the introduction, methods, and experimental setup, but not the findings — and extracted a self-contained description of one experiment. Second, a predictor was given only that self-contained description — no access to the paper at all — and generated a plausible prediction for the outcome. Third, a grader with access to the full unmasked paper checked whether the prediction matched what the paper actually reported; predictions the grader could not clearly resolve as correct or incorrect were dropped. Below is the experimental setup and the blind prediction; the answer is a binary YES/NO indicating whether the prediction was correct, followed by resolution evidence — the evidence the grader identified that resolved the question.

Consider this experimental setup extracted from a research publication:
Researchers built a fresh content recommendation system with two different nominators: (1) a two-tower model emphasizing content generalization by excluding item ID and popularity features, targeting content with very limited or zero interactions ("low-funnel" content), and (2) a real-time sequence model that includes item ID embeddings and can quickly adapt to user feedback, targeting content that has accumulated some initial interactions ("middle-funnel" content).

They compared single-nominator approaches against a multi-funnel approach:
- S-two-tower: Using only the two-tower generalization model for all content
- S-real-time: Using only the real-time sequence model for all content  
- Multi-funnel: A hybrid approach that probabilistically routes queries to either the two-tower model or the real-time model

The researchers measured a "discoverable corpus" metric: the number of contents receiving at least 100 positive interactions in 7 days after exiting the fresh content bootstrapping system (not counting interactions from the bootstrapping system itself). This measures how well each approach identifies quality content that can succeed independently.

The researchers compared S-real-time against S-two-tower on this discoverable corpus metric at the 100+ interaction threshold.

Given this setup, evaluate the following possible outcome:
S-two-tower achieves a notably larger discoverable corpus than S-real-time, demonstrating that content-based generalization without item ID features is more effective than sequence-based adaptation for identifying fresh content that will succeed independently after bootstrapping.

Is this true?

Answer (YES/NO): YES